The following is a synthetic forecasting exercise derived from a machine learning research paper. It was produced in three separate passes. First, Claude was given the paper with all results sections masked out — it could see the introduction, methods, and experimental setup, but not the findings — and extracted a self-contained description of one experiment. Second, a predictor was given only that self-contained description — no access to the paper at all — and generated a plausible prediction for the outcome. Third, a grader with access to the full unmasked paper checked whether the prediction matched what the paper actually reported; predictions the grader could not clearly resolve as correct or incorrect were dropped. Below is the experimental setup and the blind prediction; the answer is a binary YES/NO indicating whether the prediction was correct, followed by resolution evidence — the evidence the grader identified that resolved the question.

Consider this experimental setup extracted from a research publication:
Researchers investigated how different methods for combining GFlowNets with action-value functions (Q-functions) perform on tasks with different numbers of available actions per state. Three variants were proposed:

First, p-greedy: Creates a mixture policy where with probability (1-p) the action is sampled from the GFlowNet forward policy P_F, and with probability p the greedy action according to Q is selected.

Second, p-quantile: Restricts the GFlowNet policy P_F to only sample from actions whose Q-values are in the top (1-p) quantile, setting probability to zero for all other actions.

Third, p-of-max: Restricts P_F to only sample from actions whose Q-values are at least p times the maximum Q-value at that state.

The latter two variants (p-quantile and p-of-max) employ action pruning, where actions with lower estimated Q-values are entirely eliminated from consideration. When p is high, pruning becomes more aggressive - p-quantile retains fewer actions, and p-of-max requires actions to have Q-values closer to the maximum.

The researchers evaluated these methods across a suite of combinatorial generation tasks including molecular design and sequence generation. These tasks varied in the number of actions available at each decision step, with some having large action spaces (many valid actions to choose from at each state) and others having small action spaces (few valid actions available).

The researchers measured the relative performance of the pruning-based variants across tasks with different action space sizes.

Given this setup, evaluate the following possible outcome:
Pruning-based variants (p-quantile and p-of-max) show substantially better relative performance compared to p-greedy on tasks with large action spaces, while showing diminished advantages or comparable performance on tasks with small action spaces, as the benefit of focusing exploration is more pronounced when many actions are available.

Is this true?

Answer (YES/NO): NO